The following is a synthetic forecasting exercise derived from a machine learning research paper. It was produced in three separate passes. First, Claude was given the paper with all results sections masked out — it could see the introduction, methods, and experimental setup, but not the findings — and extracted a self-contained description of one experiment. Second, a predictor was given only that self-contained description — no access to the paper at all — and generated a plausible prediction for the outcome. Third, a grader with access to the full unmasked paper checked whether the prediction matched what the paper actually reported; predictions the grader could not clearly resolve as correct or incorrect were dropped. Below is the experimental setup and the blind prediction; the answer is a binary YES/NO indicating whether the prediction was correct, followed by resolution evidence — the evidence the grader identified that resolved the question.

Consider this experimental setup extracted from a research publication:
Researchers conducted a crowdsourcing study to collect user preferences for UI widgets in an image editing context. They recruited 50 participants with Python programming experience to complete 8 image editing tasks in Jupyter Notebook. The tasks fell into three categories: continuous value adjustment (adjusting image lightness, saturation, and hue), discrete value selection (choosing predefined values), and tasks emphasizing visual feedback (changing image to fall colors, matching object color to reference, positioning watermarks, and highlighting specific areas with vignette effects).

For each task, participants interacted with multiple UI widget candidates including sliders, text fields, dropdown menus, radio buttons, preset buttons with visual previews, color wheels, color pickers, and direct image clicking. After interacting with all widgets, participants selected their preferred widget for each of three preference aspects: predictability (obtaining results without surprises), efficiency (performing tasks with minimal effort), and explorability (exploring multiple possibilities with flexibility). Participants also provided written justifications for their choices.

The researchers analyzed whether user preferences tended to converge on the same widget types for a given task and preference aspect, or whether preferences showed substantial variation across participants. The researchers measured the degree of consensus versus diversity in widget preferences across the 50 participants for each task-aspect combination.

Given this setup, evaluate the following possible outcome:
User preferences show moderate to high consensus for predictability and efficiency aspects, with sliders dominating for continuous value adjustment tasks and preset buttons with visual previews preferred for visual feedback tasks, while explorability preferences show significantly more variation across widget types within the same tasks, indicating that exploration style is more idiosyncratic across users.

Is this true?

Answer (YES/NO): NO